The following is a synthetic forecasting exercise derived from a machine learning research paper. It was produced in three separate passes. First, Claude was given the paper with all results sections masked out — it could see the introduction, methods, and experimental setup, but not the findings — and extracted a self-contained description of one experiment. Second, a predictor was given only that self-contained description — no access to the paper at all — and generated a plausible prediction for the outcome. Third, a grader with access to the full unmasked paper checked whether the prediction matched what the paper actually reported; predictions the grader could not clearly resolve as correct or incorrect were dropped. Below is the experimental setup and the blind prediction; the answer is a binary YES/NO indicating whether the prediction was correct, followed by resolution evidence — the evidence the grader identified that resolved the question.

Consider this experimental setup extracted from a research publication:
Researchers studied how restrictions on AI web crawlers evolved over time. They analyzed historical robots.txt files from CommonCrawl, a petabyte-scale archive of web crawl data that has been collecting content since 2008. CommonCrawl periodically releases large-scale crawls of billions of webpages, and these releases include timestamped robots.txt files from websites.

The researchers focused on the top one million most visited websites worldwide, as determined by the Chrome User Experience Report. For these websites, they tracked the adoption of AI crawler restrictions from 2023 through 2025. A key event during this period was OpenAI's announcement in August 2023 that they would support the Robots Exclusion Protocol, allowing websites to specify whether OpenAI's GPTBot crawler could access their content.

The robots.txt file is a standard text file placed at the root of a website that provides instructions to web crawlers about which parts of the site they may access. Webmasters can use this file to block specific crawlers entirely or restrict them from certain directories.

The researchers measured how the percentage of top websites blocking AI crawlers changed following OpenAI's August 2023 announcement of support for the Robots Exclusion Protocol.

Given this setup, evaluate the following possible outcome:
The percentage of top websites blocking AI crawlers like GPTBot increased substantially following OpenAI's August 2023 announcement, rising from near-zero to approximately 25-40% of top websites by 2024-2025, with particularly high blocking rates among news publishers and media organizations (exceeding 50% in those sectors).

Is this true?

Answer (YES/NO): NO